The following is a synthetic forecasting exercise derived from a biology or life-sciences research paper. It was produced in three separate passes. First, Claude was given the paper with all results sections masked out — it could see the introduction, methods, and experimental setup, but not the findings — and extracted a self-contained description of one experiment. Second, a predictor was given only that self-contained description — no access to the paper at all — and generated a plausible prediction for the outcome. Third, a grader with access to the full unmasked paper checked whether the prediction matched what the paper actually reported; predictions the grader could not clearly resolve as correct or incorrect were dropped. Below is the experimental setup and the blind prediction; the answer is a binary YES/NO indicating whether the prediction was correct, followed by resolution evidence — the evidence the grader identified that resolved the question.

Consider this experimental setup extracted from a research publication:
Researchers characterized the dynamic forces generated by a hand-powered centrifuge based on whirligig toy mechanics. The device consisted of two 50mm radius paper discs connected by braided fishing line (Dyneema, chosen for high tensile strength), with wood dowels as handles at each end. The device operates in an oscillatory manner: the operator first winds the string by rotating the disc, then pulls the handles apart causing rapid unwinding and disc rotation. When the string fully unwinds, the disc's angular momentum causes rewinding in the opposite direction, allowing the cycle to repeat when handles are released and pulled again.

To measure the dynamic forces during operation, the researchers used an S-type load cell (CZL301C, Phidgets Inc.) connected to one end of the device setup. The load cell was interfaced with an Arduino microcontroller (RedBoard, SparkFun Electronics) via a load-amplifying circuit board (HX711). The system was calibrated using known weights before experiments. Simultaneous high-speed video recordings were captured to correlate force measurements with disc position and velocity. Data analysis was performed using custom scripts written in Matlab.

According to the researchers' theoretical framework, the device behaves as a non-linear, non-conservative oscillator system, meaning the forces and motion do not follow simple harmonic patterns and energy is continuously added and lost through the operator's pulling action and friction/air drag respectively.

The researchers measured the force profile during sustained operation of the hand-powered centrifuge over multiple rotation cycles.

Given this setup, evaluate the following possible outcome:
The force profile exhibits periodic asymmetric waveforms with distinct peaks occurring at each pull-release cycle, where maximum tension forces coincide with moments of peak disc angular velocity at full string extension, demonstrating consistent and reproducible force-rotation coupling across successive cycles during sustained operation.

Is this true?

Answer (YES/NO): NO